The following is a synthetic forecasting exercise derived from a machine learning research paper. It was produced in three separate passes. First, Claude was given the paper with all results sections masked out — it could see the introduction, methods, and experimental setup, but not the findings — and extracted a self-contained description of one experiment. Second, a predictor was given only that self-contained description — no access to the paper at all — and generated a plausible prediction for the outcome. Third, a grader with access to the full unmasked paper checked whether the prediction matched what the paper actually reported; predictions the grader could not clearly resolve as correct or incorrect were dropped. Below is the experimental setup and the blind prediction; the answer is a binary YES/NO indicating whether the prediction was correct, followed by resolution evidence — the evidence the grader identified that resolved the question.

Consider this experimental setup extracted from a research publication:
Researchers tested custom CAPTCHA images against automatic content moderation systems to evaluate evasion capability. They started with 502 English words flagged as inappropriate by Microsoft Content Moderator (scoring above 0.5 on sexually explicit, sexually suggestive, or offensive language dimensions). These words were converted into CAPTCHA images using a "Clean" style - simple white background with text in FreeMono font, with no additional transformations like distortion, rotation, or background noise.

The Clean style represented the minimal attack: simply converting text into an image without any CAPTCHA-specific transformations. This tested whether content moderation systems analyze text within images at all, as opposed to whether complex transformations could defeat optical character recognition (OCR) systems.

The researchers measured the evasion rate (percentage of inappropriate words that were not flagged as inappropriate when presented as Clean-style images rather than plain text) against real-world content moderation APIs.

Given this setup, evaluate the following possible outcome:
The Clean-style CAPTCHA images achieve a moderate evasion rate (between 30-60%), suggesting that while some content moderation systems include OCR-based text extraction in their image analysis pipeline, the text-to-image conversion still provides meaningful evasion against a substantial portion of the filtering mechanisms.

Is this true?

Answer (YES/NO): NO